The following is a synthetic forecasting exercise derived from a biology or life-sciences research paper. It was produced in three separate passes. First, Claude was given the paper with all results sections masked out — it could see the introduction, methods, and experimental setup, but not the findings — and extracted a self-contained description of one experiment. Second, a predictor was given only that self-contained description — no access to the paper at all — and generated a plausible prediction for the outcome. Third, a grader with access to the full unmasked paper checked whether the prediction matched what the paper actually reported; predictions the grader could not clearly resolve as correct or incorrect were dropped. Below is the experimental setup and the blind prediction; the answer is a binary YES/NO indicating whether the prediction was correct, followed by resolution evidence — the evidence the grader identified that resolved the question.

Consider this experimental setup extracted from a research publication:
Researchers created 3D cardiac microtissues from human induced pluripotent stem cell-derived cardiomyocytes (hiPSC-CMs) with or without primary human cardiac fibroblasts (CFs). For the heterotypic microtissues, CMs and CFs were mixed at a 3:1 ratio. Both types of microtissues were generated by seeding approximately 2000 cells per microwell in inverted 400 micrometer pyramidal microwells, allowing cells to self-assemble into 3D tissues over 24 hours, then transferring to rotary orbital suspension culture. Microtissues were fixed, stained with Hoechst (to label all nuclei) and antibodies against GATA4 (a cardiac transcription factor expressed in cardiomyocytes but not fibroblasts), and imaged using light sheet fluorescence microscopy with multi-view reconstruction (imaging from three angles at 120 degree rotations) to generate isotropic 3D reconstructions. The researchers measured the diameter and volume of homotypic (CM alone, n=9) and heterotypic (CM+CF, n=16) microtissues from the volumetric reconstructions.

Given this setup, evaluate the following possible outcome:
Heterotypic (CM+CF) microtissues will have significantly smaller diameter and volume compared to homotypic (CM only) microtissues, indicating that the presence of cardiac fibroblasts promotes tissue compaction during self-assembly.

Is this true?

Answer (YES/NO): NO